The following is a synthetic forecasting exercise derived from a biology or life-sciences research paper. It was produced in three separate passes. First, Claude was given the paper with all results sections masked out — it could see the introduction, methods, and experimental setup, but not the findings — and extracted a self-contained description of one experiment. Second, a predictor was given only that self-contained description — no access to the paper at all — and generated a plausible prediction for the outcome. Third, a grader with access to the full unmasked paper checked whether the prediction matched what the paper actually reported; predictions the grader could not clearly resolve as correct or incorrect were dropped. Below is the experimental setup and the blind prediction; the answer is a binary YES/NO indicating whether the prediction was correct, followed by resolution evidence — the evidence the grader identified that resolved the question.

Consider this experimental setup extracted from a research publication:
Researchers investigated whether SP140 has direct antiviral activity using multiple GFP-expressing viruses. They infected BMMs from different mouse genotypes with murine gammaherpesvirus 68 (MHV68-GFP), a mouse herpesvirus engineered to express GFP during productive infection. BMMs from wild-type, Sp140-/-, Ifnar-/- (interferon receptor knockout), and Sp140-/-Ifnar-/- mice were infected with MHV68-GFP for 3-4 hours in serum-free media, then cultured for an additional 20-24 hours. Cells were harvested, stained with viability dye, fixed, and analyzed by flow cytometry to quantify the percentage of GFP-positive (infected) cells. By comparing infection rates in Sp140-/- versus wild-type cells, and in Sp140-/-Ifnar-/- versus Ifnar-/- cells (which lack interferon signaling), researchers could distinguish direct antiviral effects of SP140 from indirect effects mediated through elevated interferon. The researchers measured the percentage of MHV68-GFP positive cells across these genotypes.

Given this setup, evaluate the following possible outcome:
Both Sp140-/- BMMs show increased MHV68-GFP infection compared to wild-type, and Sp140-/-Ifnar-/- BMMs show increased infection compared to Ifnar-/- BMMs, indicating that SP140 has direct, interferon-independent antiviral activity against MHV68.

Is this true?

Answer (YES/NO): YES